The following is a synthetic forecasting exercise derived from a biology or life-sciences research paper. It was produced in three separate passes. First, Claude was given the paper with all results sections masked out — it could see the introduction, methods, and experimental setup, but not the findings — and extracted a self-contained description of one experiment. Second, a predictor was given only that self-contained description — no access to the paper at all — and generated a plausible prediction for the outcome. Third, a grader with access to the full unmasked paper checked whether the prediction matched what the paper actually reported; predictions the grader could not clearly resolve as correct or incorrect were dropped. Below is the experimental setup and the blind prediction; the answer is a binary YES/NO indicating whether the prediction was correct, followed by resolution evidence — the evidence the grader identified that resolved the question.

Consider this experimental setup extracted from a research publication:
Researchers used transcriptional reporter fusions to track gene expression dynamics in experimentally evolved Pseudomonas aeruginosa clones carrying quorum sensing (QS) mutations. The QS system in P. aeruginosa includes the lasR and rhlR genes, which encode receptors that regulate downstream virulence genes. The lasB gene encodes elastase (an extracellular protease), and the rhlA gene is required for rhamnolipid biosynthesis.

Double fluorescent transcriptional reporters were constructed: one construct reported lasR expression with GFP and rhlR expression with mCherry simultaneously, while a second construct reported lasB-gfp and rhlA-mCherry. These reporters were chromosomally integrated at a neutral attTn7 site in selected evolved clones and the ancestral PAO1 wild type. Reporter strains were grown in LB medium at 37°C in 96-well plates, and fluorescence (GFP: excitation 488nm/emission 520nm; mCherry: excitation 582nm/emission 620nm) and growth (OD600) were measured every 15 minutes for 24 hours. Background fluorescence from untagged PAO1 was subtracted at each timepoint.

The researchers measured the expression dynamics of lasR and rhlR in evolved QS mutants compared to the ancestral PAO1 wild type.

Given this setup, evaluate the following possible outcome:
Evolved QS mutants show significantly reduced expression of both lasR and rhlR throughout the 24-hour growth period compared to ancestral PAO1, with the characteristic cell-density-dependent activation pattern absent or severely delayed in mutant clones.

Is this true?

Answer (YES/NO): NO